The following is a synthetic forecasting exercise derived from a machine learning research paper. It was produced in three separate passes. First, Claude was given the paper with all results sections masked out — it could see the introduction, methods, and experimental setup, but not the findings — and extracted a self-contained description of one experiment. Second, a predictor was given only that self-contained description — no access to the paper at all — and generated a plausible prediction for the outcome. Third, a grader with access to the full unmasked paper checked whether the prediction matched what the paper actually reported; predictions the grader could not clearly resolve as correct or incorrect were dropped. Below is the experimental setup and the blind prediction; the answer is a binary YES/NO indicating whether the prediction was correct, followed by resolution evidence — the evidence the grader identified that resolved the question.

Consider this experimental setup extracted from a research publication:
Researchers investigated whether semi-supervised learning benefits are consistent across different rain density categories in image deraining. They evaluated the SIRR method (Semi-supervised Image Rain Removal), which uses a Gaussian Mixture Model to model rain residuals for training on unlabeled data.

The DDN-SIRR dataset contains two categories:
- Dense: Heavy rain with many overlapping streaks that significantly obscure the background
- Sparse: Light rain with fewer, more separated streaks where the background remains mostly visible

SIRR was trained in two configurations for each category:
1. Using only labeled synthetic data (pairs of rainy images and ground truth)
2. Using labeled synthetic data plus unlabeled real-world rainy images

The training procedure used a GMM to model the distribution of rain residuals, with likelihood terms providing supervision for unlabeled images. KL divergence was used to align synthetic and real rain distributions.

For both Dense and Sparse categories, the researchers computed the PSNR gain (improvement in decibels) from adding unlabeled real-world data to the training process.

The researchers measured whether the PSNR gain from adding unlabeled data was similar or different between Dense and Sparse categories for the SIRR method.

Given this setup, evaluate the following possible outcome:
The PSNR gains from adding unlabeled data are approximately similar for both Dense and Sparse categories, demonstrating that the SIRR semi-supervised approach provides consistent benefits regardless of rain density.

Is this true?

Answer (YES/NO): NO